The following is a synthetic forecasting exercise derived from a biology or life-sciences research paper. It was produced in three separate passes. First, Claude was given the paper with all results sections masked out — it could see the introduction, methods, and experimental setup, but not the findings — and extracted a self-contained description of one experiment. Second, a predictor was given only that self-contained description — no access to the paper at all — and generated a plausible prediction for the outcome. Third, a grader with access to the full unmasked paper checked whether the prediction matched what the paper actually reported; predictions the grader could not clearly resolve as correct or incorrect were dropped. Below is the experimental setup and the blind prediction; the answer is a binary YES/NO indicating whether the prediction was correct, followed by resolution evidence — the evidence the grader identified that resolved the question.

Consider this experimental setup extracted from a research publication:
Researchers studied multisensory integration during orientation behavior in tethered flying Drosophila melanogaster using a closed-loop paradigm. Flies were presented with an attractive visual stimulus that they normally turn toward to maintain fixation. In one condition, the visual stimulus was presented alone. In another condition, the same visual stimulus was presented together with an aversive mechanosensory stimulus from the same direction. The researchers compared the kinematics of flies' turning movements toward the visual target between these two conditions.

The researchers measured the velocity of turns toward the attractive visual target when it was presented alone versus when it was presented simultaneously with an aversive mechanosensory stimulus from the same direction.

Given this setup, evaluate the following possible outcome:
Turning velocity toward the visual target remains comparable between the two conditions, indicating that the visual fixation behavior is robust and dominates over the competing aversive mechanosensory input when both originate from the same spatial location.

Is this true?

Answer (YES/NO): NO